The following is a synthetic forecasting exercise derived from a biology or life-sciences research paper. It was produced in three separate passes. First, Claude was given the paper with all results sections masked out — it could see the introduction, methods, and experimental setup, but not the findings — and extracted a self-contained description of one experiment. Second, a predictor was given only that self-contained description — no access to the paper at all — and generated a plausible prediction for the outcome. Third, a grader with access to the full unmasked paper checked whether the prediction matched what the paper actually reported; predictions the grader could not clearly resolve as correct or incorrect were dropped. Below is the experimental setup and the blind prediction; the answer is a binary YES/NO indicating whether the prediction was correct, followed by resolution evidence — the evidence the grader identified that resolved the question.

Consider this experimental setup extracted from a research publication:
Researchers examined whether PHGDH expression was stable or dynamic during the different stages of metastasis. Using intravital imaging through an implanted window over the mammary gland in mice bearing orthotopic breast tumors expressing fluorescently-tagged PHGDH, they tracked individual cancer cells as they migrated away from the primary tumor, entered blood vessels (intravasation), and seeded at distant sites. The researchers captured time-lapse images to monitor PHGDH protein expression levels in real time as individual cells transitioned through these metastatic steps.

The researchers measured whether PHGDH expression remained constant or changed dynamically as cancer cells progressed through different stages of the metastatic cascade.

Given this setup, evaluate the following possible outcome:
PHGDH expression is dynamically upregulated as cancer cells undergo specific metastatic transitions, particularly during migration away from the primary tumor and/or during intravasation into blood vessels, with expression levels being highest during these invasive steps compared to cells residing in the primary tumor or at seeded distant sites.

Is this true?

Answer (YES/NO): NO